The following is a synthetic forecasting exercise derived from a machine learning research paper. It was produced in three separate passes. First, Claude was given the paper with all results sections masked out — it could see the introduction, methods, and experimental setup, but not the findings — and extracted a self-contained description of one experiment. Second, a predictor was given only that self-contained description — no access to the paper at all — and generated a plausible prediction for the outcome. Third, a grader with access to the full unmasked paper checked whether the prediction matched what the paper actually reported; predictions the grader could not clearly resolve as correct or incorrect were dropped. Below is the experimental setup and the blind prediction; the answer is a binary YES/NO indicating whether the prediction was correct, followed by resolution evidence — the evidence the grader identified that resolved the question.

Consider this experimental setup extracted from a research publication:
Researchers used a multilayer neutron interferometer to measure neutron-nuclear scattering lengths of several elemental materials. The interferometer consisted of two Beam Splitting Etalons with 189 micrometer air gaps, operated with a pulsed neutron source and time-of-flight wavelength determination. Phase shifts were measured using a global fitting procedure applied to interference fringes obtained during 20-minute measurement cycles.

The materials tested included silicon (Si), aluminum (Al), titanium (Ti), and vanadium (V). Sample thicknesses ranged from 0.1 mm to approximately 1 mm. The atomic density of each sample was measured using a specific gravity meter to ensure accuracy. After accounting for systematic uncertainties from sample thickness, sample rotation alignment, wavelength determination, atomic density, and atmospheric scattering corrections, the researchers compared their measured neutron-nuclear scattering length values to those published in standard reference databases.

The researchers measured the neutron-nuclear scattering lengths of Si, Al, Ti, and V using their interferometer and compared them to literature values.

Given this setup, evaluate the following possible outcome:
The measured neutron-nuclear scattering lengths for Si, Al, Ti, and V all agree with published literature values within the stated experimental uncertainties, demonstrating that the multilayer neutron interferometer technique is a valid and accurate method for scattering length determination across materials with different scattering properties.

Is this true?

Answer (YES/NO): NO